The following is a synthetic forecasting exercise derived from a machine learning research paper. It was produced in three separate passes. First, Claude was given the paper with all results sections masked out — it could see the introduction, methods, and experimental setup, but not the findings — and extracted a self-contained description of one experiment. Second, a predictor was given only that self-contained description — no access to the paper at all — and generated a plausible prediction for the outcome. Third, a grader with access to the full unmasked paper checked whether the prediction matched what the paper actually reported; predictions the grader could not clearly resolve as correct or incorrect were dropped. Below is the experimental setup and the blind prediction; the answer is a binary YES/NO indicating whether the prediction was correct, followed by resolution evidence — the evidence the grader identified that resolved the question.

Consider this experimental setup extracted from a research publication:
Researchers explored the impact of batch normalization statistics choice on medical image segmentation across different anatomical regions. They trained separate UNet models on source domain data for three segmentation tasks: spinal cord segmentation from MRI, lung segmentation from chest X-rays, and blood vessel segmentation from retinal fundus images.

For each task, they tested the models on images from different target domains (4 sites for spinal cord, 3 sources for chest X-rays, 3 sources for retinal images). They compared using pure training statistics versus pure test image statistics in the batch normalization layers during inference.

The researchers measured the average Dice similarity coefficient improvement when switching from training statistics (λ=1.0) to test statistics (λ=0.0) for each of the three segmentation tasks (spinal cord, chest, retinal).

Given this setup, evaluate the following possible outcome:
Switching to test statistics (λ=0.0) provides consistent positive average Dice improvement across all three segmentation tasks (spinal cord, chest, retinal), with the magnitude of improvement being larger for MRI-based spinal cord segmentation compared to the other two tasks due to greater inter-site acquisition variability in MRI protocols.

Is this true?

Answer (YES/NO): NO